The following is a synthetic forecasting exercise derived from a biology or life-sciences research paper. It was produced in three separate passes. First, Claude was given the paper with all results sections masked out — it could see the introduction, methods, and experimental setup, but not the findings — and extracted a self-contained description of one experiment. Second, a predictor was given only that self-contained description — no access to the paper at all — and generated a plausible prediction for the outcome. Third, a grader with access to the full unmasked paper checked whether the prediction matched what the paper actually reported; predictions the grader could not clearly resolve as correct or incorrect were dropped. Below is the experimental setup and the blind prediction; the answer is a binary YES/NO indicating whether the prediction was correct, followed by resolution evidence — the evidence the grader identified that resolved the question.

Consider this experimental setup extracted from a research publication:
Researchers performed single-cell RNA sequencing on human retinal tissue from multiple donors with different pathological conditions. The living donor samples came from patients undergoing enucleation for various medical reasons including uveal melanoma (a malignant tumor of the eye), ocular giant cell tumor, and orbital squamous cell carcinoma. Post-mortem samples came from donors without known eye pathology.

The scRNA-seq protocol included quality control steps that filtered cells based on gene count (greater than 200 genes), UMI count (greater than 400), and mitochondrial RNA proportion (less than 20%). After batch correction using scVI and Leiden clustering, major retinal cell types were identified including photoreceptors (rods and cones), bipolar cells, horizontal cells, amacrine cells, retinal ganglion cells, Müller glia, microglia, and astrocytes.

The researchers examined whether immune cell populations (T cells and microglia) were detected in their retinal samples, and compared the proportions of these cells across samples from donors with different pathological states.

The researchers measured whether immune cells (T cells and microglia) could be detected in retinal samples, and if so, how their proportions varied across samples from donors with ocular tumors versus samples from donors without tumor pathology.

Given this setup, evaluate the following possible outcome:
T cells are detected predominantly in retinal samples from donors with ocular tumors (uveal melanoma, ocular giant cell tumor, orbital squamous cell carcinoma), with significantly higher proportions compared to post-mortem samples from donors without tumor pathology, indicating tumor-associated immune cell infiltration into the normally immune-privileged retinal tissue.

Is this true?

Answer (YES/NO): NO